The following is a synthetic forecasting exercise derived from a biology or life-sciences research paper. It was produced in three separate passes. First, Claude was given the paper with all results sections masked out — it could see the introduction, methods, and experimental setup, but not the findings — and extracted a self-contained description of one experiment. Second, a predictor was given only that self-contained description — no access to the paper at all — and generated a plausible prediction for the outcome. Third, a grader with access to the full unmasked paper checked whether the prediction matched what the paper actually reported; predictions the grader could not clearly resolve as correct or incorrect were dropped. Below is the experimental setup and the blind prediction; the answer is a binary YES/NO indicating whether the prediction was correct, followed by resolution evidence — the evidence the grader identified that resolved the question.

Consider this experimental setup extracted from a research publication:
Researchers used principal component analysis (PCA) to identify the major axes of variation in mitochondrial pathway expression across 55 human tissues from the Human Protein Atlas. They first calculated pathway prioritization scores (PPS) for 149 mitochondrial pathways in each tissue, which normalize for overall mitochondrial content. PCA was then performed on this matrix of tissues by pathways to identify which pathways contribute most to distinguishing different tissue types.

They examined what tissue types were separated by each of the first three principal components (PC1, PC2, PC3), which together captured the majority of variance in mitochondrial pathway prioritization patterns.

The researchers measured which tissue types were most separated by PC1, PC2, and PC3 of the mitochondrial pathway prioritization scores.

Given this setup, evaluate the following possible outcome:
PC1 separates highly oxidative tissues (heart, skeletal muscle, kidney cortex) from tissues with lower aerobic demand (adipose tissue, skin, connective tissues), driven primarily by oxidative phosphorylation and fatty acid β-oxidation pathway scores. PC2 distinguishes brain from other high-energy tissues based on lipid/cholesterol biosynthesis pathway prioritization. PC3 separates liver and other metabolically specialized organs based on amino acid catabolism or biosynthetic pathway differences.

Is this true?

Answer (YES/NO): NO